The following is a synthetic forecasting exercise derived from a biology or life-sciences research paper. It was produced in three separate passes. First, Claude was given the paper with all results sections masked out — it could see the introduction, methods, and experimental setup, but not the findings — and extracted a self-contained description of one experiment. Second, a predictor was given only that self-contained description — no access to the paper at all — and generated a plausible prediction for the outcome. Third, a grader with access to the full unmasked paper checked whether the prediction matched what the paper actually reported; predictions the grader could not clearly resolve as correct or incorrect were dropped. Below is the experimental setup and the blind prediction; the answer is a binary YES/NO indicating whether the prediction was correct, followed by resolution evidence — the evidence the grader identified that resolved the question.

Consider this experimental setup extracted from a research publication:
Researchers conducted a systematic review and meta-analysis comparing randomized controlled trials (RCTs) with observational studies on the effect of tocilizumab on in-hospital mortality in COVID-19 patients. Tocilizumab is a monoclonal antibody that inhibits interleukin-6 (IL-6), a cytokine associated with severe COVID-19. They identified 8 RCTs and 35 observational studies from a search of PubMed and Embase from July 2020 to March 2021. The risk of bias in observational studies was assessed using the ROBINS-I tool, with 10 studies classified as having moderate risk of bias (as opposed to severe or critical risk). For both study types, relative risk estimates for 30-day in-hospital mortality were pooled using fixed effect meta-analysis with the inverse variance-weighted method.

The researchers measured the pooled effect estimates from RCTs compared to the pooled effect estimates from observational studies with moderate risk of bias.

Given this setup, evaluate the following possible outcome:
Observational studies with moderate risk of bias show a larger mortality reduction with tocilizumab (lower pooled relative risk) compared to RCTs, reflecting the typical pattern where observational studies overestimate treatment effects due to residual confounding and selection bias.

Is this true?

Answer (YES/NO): YES